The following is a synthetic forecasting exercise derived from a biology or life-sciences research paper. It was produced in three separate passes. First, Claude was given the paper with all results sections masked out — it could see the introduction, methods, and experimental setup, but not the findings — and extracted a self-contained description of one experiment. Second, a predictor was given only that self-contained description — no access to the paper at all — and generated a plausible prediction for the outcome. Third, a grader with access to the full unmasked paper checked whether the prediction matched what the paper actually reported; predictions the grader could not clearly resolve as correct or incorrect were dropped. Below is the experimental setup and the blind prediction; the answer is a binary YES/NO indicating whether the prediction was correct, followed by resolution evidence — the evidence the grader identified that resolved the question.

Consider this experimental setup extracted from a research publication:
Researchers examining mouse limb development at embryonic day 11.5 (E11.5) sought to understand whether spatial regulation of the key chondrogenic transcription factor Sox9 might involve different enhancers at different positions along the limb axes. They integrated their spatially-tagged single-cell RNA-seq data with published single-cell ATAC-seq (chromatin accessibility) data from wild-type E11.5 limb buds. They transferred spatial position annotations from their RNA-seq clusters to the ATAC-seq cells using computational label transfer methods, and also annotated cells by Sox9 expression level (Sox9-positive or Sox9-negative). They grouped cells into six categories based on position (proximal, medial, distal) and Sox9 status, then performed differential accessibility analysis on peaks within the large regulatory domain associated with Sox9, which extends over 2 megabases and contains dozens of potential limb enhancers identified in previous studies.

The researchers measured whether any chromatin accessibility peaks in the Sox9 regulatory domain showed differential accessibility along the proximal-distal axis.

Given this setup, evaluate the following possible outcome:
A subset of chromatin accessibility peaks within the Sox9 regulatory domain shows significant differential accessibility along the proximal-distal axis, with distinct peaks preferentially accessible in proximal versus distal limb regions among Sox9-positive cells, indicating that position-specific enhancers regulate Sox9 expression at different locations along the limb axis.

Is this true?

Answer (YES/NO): YES